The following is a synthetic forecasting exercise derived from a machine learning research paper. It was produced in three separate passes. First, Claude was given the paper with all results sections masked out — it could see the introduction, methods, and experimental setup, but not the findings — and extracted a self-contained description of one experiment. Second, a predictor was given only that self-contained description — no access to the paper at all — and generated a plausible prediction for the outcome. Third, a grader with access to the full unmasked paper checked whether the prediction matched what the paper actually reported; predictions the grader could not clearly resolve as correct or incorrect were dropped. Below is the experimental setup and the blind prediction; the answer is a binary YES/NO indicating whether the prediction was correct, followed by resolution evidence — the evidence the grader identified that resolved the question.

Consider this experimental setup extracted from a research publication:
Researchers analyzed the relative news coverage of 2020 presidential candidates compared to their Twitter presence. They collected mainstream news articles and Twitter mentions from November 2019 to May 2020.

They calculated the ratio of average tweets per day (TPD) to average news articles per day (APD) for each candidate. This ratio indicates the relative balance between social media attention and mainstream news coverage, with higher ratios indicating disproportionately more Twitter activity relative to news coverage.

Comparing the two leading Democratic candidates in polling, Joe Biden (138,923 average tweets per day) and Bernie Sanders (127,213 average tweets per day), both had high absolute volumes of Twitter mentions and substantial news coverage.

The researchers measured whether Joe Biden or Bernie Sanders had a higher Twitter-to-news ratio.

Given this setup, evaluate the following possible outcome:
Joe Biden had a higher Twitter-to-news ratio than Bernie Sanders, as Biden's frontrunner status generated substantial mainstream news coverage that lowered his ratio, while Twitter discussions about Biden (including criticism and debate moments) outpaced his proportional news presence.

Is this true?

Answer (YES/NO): NO